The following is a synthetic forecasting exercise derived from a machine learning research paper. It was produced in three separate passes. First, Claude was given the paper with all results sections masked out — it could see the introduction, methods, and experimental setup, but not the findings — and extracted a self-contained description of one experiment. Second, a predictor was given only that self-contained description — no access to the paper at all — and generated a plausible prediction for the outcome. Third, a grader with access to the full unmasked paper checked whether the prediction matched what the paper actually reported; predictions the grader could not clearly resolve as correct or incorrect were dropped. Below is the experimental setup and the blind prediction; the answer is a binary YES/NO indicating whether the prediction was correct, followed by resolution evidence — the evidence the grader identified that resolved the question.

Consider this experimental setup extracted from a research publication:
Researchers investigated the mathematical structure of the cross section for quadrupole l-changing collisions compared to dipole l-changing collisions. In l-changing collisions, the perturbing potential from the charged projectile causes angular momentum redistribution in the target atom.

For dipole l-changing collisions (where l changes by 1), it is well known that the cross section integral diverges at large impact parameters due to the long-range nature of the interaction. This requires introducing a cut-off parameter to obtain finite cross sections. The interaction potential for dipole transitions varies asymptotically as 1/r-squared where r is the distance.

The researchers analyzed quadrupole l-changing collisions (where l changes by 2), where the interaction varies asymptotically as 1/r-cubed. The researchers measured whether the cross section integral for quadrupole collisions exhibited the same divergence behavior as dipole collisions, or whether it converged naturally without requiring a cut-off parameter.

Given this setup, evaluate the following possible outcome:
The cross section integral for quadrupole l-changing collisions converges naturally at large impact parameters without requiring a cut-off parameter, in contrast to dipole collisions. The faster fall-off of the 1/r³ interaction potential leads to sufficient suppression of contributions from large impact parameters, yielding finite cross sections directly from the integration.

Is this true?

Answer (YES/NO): YES